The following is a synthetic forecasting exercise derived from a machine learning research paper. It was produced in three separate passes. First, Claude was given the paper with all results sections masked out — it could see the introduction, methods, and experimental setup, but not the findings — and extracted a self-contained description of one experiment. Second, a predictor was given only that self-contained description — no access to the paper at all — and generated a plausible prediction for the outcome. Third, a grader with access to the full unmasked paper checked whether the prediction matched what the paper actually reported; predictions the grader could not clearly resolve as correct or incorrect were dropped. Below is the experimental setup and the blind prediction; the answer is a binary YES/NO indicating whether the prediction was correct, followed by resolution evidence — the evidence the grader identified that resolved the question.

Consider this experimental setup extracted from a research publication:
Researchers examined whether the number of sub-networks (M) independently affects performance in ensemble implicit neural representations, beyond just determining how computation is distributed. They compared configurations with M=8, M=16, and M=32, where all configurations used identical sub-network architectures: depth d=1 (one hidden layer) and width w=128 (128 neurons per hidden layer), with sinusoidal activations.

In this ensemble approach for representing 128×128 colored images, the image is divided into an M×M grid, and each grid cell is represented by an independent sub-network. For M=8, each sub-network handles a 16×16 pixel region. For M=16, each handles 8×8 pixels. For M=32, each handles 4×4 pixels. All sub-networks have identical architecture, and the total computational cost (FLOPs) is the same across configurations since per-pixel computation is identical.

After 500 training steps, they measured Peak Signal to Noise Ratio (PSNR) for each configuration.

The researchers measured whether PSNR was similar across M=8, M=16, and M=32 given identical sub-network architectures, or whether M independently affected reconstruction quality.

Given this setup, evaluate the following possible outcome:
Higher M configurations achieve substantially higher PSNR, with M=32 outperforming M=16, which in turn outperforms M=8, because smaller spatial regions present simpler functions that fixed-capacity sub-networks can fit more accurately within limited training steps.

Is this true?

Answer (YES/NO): YES